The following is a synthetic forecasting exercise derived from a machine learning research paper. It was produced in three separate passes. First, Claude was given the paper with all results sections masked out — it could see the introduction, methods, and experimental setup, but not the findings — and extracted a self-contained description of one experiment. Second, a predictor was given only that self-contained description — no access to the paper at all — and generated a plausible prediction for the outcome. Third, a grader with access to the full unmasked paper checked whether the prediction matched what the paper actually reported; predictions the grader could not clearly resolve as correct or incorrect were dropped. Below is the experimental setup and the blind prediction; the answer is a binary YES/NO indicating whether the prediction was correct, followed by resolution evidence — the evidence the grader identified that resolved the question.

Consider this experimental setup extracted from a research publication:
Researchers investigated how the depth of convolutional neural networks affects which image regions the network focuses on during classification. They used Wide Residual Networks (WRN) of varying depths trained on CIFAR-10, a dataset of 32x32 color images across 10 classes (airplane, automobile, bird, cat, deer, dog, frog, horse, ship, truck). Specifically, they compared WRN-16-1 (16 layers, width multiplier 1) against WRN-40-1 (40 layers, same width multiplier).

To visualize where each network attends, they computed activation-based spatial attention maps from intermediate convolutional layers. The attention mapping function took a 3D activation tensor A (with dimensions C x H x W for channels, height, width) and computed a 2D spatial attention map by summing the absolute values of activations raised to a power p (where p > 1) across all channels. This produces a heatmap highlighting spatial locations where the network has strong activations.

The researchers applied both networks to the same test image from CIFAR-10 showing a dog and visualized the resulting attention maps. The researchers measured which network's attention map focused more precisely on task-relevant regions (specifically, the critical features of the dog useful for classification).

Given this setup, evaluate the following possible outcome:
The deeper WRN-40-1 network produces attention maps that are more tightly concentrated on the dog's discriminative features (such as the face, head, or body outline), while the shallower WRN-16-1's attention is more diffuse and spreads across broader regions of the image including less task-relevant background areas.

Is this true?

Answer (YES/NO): YES